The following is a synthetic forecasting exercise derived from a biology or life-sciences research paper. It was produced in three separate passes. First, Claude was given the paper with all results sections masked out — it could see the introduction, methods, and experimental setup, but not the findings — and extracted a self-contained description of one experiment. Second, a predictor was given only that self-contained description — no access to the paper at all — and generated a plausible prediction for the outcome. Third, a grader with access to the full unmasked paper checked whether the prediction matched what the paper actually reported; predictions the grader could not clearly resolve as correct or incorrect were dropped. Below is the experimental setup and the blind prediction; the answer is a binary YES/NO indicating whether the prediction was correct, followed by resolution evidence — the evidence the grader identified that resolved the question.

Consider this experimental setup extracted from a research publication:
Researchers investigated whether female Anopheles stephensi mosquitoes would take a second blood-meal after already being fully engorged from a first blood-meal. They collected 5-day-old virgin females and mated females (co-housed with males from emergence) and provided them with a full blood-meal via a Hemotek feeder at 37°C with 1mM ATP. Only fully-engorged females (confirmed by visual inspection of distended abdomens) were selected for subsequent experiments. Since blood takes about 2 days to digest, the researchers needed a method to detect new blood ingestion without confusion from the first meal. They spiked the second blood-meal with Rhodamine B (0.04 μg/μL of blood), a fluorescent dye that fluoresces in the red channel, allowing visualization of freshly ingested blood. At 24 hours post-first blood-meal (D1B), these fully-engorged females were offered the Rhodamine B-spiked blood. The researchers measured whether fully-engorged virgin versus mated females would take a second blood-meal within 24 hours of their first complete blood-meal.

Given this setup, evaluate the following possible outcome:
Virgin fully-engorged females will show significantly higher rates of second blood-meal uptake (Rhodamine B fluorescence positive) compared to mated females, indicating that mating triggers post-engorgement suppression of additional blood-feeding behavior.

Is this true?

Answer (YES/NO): YES